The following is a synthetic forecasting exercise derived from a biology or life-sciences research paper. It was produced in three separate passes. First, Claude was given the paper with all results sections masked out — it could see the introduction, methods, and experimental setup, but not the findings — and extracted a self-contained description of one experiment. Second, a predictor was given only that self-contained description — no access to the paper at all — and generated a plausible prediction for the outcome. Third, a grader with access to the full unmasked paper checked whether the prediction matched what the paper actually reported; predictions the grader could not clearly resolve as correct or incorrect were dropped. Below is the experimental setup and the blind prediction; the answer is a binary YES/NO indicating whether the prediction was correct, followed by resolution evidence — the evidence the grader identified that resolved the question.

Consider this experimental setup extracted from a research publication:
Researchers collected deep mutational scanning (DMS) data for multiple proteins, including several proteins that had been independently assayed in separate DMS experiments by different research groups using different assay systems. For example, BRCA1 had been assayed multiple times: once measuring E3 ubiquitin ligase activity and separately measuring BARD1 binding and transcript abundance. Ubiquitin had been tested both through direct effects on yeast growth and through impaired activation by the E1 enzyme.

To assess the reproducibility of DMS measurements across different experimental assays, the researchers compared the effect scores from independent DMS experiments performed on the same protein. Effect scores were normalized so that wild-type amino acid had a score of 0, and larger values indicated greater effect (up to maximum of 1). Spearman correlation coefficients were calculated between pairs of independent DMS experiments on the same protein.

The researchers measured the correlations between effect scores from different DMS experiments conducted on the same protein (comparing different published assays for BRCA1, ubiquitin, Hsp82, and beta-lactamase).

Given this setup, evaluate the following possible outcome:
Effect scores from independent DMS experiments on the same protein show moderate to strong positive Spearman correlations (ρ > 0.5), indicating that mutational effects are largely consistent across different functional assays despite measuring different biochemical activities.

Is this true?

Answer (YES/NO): NO